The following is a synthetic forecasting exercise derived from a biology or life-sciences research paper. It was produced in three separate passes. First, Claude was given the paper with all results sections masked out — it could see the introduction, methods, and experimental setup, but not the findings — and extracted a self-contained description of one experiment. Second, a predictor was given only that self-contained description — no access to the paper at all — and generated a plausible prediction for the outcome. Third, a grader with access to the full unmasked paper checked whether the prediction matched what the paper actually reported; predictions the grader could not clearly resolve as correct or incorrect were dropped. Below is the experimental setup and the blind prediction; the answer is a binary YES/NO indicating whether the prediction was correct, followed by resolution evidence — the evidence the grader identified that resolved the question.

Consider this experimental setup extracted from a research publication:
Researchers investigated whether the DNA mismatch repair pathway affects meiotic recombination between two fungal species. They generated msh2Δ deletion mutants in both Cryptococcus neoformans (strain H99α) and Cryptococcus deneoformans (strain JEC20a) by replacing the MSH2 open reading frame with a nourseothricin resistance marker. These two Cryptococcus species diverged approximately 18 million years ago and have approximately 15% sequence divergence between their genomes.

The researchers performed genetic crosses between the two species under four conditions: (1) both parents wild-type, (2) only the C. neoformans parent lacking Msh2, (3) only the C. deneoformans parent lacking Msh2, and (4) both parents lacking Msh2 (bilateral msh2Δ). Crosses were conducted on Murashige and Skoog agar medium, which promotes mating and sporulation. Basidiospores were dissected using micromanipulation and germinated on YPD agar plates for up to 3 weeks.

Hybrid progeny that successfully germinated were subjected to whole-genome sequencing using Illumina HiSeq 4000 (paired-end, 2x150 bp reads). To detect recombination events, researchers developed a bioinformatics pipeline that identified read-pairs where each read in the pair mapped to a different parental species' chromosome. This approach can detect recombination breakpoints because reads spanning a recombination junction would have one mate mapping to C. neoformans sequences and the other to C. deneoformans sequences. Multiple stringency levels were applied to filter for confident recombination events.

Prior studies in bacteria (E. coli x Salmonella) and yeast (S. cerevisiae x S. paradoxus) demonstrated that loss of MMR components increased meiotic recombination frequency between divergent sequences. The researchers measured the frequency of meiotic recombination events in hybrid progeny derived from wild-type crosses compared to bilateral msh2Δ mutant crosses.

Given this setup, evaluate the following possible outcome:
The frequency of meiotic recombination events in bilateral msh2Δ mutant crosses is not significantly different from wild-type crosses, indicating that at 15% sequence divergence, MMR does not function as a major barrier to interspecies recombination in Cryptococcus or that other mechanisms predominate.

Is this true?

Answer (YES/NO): YES